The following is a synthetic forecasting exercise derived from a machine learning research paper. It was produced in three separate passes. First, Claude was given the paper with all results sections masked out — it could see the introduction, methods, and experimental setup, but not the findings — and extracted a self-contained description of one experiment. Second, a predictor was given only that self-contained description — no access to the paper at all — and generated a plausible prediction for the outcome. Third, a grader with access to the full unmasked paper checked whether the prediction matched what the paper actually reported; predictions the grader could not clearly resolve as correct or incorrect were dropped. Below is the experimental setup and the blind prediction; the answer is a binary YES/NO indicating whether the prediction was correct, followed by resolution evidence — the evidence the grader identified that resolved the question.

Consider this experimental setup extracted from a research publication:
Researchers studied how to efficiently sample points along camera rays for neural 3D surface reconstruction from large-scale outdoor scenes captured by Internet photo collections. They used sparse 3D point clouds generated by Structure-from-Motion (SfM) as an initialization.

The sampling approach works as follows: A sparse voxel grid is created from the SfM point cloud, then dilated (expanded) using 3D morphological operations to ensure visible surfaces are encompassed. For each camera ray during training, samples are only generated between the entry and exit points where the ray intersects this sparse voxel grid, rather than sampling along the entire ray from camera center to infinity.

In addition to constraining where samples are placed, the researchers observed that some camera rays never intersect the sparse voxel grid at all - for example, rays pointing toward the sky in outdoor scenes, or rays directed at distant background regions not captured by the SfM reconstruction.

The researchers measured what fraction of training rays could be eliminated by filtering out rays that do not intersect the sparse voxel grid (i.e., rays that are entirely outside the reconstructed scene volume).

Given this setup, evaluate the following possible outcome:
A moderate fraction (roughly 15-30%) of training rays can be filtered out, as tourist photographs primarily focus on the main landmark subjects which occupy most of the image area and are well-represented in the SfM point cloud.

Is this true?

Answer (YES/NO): NO